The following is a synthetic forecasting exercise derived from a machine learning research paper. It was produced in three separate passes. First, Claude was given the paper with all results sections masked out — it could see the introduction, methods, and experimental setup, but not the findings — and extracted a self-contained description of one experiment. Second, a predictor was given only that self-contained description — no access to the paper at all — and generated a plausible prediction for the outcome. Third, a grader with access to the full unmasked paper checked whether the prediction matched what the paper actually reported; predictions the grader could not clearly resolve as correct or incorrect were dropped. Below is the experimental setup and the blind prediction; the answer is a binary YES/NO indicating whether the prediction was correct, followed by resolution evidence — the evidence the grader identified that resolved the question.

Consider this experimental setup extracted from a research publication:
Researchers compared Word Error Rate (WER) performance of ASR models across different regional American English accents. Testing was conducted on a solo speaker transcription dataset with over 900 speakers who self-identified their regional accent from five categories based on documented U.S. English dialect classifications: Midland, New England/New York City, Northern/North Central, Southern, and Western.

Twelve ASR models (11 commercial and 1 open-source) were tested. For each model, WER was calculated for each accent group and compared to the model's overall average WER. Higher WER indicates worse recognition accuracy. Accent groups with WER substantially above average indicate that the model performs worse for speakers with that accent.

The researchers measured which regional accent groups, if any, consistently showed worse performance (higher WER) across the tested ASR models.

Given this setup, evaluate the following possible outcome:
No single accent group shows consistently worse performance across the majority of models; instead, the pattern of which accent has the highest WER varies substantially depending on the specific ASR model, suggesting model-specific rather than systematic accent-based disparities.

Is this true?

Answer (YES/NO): NO